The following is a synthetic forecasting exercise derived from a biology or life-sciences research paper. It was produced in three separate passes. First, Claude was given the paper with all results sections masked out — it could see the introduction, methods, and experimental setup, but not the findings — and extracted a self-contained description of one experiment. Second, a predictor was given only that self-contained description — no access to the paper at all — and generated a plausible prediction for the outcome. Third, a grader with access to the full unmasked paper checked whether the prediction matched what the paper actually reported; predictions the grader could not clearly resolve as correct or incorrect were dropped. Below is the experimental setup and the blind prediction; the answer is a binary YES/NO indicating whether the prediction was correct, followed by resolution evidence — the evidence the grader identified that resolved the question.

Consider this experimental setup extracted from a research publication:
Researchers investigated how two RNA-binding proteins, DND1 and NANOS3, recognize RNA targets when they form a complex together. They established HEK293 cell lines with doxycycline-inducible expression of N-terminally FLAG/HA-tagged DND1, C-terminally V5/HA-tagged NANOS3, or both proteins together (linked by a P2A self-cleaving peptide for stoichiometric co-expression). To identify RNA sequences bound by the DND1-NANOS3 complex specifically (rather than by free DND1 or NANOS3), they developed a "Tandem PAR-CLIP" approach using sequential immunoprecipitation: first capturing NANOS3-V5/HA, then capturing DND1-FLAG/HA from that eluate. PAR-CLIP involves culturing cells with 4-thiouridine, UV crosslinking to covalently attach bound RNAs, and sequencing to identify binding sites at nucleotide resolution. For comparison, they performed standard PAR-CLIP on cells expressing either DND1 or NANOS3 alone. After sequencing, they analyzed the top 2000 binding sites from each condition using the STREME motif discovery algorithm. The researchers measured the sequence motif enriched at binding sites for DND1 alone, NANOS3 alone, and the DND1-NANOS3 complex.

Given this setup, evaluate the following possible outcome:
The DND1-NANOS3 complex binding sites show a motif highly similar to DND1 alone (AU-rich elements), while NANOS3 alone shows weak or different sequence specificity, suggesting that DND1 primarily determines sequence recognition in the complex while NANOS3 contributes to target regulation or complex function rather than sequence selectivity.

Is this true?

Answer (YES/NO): NO